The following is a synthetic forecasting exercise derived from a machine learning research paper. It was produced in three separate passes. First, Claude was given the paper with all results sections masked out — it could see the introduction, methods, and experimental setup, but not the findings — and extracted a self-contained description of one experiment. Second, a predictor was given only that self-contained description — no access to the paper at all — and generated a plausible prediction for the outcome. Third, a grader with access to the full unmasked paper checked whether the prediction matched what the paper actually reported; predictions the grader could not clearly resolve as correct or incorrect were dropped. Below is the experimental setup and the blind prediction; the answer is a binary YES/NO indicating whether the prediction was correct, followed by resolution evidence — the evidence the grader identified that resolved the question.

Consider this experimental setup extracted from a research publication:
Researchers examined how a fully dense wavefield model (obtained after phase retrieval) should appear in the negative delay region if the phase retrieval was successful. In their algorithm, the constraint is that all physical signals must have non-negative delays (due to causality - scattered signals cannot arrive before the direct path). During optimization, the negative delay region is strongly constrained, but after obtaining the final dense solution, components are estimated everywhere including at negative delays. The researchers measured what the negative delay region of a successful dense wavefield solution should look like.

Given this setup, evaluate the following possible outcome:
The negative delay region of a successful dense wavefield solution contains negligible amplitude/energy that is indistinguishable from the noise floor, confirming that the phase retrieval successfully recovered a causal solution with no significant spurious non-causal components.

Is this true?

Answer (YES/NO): YES